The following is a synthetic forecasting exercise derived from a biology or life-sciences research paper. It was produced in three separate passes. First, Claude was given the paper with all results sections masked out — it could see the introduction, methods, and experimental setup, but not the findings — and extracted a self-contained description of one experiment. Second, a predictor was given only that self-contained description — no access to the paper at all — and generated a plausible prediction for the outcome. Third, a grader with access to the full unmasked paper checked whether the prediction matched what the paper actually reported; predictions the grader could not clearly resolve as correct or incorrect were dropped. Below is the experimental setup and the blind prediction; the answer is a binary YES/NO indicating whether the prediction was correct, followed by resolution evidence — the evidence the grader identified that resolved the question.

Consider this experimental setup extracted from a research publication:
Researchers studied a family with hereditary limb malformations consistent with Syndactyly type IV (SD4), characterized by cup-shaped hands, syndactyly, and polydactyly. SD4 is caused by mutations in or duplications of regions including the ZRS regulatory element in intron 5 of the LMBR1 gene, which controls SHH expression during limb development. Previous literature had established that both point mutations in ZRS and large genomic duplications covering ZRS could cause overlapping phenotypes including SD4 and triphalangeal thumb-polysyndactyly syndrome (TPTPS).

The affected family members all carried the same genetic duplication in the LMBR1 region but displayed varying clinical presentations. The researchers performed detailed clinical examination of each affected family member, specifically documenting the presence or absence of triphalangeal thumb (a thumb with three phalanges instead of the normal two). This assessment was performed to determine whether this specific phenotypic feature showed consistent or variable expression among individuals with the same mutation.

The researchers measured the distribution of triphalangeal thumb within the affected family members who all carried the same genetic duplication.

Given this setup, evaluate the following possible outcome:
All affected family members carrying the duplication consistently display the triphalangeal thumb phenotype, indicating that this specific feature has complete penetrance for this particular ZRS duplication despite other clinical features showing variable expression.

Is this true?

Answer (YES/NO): NO